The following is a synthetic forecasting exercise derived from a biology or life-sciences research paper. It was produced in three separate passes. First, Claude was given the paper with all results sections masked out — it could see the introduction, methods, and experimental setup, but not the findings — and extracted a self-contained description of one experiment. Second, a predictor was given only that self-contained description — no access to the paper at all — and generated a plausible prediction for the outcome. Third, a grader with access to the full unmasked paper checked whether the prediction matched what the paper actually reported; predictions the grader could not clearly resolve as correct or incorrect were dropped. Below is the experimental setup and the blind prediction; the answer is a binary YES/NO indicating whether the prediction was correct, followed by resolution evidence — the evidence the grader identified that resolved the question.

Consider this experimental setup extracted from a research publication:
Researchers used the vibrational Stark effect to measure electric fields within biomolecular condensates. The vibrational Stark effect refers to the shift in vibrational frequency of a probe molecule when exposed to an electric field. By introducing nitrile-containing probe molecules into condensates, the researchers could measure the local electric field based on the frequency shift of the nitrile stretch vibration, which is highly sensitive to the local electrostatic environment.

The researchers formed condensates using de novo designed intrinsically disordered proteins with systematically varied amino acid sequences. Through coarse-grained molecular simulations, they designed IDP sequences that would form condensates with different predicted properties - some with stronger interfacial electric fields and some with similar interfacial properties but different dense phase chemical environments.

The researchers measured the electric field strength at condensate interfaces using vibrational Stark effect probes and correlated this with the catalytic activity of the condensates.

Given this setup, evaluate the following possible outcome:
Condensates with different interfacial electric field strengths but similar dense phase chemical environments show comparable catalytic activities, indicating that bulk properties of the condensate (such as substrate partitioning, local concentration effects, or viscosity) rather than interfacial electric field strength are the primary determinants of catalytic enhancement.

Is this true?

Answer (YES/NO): NO